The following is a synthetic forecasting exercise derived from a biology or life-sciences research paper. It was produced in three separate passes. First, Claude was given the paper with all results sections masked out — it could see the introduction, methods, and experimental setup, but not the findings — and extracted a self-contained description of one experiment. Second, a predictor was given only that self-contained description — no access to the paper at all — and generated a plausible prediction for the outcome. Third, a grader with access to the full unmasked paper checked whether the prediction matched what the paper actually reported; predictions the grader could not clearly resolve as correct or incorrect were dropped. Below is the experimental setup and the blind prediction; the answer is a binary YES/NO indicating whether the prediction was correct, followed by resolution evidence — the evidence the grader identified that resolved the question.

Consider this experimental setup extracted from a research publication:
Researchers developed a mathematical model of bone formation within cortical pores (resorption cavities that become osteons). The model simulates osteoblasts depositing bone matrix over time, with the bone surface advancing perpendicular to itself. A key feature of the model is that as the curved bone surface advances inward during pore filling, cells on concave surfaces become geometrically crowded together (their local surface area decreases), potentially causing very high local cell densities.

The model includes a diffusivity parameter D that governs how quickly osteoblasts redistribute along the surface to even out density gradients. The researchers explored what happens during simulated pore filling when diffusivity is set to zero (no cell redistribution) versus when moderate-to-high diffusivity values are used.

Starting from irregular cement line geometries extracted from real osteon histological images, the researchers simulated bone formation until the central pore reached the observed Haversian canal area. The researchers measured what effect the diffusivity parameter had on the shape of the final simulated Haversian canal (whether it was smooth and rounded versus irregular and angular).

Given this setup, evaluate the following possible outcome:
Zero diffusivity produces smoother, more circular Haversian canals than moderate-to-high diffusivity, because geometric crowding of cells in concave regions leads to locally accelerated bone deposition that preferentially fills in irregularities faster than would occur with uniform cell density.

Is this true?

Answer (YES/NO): NO